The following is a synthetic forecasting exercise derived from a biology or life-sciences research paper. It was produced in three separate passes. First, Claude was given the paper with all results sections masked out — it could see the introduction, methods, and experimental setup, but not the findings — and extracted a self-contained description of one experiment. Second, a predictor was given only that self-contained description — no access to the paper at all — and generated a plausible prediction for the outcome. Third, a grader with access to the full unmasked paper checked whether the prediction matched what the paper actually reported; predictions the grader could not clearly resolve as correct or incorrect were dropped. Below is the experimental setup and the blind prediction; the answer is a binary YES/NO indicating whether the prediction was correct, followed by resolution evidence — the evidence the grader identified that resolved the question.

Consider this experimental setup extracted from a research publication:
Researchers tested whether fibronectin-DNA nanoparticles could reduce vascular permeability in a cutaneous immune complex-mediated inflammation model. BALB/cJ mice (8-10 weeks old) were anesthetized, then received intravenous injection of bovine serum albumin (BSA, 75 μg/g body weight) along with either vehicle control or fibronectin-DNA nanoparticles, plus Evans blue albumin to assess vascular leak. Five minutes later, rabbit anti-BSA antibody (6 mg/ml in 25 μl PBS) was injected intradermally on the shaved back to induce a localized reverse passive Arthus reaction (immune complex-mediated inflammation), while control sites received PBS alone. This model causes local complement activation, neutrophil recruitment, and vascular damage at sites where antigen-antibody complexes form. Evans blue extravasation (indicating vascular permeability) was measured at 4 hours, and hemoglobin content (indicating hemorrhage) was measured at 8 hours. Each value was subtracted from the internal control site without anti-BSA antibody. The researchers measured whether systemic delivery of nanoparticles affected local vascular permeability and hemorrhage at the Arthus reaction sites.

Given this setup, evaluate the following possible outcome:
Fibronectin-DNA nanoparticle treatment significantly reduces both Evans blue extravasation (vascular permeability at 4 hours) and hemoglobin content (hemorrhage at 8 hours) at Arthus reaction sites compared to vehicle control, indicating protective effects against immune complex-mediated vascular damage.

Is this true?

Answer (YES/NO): YES